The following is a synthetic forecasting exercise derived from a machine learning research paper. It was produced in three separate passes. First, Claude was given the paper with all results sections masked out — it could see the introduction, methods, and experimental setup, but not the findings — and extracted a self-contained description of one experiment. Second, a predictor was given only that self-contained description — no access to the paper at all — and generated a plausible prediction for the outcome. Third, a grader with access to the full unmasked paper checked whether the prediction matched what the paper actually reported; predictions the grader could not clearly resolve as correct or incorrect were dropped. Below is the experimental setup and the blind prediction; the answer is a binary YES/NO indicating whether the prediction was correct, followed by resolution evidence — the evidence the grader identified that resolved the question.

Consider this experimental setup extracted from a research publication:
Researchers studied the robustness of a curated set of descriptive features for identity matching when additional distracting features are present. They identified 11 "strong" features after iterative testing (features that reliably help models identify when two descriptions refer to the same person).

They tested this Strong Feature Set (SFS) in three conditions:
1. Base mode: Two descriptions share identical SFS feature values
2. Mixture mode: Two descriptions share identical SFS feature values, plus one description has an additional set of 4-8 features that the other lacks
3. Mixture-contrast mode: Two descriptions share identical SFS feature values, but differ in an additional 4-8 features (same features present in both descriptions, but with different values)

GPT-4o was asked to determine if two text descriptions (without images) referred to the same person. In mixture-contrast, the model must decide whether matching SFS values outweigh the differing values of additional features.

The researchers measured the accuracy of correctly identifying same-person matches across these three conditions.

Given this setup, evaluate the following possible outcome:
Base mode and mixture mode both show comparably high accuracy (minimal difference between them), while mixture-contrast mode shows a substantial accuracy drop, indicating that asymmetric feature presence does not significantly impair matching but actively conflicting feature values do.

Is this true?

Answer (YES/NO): YES